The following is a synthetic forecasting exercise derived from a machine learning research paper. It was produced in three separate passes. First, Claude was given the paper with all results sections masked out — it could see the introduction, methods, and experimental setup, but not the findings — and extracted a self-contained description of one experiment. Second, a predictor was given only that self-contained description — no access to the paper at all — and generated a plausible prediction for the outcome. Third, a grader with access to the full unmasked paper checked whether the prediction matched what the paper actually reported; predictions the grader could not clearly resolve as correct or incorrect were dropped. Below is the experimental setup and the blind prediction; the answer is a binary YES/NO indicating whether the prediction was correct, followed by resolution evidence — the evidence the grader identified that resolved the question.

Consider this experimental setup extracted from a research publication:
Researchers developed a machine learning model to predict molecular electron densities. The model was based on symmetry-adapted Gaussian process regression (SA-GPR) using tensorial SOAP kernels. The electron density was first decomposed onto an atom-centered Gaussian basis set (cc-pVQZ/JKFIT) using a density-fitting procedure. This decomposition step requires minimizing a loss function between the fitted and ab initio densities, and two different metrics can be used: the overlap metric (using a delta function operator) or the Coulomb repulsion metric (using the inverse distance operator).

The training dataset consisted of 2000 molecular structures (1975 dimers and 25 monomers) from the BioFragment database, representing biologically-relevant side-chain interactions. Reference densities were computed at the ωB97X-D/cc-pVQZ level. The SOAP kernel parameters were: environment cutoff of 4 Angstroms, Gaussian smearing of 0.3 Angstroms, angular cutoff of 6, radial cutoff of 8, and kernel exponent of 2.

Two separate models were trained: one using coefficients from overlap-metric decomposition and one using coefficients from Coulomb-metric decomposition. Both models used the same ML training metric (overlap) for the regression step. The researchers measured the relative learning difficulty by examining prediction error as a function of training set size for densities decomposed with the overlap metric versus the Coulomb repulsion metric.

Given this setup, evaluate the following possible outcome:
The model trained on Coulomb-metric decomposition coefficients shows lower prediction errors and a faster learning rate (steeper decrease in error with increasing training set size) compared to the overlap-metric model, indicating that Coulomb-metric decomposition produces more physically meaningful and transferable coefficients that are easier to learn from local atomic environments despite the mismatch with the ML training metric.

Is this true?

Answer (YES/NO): NO